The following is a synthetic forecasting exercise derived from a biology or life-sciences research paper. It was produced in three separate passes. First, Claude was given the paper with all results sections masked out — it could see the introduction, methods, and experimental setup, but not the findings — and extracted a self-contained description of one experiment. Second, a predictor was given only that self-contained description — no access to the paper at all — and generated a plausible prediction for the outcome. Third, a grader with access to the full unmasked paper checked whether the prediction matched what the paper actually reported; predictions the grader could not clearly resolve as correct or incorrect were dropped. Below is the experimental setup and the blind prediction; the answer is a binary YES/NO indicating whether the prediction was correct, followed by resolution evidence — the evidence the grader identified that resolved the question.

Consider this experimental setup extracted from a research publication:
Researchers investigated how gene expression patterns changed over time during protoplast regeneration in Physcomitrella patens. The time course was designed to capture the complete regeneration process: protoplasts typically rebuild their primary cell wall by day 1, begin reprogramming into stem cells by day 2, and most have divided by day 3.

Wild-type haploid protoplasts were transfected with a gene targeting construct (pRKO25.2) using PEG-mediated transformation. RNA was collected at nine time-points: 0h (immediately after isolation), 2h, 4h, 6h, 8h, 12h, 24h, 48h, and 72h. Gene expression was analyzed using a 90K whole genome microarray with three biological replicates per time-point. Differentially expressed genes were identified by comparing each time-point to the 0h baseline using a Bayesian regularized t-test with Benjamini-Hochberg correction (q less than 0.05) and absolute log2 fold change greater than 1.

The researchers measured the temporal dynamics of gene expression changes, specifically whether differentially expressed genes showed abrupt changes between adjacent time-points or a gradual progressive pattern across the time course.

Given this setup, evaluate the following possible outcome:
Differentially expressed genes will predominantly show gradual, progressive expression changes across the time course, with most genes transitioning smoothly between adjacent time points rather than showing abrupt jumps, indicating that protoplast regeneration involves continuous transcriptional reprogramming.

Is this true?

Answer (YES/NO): NO